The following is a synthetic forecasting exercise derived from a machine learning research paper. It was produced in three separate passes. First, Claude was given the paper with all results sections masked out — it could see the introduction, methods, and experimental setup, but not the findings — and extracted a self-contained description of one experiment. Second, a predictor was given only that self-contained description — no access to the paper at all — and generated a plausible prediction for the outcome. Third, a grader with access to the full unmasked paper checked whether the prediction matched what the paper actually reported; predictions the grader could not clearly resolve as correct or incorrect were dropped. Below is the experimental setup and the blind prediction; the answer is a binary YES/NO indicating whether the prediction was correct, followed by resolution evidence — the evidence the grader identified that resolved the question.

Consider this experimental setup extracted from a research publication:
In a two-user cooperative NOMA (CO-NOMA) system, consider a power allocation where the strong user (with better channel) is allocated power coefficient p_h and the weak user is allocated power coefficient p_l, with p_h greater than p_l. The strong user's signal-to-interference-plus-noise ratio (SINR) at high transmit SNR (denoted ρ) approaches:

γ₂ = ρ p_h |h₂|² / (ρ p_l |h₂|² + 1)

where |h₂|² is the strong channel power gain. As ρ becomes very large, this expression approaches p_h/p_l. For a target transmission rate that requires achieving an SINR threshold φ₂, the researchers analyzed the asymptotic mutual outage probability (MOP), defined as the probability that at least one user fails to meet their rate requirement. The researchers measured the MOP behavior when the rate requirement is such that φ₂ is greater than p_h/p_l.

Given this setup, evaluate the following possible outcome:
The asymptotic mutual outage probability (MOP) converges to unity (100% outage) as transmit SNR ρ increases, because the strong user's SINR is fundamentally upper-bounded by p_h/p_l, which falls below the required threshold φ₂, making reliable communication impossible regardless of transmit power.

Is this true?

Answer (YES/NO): YES